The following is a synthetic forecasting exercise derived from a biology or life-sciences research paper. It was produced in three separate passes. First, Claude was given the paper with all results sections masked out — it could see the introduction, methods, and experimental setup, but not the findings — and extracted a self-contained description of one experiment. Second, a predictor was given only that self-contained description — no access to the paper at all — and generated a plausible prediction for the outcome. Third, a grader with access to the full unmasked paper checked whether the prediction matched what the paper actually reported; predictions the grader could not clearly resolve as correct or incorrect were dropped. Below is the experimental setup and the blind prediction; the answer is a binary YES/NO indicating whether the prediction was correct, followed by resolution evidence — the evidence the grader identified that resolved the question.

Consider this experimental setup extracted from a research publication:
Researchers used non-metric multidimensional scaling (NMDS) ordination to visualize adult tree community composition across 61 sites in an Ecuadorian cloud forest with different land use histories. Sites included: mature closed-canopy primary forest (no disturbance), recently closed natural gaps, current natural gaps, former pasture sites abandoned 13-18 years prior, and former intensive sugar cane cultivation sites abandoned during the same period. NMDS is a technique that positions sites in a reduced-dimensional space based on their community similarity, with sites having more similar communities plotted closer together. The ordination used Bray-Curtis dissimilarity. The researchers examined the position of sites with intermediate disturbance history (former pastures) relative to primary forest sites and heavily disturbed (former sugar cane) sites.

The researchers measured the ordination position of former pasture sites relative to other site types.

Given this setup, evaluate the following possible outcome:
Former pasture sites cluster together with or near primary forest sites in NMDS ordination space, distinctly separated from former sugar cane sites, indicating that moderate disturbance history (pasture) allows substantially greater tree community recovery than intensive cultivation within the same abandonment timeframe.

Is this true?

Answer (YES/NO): NO